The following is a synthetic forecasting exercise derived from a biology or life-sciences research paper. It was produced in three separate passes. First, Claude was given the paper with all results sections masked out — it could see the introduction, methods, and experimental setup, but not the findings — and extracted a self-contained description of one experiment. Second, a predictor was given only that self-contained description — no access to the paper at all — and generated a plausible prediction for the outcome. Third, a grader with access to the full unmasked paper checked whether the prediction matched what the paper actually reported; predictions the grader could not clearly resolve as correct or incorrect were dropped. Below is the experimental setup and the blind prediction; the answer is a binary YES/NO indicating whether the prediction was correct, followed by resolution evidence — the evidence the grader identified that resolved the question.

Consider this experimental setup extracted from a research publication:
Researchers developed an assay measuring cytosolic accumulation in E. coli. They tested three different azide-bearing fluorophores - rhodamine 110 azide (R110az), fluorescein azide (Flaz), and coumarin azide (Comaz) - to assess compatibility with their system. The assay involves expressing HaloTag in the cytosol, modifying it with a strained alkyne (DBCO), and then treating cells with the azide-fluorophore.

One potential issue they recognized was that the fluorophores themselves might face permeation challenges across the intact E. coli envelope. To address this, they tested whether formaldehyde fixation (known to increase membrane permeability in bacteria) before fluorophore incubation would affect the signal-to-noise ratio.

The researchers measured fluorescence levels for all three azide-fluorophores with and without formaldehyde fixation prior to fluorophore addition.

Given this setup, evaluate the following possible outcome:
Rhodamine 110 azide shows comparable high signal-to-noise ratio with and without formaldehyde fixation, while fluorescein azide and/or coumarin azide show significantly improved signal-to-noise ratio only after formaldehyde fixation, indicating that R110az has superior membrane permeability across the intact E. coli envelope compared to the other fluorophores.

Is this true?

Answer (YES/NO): NO